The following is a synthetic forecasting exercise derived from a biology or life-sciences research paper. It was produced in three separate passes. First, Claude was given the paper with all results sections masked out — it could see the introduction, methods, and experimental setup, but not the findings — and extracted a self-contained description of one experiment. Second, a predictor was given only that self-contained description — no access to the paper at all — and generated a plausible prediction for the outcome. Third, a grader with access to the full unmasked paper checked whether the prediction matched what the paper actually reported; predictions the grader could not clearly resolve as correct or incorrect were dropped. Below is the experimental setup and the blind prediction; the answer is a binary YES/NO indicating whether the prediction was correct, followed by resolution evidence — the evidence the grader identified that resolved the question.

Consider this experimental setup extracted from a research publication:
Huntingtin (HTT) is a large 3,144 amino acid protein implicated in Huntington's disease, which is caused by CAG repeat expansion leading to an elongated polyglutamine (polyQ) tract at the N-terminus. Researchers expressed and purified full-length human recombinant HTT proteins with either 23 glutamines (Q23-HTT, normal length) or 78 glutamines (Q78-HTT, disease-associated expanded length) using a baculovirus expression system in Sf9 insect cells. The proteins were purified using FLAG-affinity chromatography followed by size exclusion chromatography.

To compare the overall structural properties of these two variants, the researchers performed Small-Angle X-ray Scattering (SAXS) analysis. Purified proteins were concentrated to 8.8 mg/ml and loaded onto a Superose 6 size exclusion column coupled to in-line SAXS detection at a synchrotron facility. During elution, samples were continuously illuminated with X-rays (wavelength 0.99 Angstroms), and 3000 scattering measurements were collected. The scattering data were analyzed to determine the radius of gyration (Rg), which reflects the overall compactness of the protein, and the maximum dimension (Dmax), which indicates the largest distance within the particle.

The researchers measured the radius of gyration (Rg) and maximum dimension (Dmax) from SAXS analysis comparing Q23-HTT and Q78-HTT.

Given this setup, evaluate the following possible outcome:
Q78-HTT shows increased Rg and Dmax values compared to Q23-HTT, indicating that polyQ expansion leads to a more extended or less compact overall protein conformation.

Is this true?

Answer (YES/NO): YES